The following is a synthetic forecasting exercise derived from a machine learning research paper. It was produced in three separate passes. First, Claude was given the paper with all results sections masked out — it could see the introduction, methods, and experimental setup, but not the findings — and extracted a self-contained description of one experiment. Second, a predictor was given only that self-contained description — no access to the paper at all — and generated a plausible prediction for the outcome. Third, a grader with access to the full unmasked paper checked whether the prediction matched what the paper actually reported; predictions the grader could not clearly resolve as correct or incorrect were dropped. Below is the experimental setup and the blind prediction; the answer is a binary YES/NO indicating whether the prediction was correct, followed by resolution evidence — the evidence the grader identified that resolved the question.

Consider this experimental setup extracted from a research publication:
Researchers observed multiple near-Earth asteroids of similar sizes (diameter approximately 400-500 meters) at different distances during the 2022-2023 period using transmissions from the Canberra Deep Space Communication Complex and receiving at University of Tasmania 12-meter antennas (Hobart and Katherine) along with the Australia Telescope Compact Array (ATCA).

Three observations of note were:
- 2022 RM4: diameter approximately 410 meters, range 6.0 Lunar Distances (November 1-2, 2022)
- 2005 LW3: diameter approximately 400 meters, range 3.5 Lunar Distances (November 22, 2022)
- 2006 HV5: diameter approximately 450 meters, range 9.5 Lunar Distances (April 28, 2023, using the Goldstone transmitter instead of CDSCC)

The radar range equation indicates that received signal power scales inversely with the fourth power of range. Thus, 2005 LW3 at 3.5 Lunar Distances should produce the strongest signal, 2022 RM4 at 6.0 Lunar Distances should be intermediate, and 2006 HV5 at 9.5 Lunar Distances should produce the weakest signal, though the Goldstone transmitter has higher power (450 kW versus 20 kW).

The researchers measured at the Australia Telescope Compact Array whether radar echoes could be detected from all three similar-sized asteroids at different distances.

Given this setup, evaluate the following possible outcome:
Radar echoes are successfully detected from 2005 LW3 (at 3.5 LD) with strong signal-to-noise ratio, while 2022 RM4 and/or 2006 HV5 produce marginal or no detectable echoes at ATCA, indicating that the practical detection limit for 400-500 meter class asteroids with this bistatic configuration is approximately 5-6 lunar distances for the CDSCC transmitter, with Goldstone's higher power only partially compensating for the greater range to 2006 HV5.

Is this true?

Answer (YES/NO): NO